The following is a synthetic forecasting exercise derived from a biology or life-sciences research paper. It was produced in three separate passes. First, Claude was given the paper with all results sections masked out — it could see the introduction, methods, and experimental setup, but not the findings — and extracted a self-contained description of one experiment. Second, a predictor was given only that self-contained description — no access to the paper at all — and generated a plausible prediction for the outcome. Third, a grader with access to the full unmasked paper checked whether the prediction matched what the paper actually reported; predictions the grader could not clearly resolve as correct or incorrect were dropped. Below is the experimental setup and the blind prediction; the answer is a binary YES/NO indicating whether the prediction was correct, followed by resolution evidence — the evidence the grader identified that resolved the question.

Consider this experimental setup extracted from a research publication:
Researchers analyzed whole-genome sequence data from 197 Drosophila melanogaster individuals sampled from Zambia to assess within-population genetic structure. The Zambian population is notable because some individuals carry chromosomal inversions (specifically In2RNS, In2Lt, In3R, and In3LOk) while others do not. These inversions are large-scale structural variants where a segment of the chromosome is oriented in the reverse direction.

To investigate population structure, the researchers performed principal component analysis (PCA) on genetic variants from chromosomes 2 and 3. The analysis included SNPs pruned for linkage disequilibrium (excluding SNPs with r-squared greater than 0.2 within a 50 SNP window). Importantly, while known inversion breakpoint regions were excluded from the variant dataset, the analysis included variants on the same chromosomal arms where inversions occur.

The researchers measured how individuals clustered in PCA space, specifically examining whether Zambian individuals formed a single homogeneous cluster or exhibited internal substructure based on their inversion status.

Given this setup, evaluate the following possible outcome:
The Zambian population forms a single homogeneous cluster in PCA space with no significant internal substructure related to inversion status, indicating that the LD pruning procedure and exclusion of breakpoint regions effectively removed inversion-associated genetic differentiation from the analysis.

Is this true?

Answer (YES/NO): NO